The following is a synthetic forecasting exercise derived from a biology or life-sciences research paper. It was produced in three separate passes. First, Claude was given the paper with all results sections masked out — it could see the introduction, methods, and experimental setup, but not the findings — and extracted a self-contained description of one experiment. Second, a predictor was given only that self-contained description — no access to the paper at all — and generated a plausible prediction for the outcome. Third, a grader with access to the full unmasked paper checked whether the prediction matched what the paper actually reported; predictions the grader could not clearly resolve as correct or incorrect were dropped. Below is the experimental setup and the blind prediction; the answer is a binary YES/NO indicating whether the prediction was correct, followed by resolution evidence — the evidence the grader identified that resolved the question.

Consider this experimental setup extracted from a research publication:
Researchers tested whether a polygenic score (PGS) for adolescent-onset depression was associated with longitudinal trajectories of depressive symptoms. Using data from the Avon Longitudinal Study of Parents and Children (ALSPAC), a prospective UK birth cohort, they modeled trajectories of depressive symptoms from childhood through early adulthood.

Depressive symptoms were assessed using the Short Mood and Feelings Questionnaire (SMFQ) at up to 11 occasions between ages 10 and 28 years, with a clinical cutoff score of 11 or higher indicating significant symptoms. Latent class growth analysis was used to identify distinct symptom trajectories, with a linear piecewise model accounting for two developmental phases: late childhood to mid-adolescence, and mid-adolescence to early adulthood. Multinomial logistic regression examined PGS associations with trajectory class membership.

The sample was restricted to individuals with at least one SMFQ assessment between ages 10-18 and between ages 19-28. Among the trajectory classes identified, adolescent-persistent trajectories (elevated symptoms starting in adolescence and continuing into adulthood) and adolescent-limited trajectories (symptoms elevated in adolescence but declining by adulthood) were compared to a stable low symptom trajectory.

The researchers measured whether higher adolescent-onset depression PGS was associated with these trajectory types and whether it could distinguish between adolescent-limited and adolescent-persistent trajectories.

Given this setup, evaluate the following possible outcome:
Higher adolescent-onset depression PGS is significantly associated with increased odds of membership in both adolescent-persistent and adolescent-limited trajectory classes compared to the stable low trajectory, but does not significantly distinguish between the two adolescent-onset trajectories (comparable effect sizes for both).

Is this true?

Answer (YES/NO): NO